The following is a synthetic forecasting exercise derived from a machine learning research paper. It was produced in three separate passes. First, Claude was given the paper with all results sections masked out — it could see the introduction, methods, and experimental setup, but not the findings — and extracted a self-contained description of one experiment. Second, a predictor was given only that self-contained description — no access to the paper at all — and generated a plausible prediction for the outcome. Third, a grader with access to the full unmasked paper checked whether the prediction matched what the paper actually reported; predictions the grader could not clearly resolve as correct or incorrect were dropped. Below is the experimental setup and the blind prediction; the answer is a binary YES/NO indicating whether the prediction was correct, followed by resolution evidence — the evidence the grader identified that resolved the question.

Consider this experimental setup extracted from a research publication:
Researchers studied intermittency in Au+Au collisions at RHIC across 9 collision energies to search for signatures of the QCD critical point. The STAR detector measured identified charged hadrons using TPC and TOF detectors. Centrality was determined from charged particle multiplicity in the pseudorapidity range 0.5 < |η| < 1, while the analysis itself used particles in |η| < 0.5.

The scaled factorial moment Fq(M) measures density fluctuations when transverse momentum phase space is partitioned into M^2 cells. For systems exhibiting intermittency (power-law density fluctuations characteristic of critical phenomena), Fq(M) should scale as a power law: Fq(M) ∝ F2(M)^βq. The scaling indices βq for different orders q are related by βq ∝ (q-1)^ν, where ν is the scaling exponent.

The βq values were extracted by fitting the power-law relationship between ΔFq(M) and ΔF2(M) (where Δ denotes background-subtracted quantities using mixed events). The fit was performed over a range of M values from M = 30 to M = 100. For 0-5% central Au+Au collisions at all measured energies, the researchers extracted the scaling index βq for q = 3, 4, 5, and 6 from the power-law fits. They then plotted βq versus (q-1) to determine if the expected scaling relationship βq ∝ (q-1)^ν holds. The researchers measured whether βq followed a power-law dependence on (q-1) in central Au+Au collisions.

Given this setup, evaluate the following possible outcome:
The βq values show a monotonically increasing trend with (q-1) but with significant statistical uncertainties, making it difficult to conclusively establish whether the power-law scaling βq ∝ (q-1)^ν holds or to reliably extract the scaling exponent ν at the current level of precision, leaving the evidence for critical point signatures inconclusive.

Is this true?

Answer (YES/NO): NO